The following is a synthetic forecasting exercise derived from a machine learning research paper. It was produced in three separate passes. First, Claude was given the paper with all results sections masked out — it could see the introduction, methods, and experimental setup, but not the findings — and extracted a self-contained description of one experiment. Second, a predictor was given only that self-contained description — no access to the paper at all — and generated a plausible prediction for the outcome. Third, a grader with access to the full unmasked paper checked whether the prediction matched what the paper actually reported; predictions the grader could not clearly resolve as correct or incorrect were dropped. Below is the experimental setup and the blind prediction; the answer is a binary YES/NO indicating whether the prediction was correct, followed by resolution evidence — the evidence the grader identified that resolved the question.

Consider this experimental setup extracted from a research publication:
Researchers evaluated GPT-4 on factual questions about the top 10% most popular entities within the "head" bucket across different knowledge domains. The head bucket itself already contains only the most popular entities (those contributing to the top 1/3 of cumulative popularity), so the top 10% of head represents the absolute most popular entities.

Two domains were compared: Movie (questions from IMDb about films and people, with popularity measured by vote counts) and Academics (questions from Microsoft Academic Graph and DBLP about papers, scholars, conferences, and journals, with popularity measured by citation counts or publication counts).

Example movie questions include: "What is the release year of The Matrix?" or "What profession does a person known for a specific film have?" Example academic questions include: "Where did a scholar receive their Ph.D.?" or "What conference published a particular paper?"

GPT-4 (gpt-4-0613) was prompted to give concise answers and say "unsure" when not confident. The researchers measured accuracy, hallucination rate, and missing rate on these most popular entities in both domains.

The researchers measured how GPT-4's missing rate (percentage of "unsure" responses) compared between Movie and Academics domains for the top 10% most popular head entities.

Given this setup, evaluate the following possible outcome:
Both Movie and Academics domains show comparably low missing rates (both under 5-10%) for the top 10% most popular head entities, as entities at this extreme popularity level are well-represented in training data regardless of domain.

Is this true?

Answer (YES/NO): NO